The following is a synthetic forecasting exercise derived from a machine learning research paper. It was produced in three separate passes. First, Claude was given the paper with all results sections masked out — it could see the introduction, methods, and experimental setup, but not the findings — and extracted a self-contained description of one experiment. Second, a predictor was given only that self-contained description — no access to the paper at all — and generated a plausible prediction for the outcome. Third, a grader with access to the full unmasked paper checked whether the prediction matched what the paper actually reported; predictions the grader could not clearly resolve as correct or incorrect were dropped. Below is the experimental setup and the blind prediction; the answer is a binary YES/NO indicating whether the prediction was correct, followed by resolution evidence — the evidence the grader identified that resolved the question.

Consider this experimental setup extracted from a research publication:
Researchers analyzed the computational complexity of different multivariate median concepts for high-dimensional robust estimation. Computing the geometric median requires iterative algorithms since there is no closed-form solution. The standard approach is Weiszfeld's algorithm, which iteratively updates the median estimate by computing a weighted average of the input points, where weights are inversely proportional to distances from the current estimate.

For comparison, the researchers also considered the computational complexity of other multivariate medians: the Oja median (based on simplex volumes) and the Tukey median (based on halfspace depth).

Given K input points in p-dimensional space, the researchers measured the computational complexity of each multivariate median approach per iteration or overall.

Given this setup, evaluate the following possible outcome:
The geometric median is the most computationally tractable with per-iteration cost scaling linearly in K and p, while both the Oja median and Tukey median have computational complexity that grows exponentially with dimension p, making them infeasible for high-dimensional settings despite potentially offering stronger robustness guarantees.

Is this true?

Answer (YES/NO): NO